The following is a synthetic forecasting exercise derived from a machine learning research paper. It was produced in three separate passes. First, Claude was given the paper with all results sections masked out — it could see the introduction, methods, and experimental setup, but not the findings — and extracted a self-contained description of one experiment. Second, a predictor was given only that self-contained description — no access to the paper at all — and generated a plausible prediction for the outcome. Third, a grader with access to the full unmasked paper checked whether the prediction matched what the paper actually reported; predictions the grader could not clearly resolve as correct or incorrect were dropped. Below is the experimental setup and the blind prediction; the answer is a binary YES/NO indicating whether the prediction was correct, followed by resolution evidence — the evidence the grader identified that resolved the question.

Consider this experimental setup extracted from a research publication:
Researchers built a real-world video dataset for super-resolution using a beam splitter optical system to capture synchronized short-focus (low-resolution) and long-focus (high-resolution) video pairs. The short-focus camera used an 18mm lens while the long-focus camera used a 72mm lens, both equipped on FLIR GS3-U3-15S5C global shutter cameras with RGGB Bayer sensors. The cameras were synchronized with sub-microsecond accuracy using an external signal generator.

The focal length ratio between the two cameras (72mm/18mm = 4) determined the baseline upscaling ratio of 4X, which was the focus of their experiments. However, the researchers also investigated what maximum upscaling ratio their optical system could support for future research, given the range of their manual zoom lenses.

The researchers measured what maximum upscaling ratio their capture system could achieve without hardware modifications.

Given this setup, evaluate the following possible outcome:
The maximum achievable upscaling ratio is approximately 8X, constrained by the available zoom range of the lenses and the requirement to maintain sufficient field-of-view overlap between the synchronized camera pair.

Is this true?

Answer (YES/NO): NO